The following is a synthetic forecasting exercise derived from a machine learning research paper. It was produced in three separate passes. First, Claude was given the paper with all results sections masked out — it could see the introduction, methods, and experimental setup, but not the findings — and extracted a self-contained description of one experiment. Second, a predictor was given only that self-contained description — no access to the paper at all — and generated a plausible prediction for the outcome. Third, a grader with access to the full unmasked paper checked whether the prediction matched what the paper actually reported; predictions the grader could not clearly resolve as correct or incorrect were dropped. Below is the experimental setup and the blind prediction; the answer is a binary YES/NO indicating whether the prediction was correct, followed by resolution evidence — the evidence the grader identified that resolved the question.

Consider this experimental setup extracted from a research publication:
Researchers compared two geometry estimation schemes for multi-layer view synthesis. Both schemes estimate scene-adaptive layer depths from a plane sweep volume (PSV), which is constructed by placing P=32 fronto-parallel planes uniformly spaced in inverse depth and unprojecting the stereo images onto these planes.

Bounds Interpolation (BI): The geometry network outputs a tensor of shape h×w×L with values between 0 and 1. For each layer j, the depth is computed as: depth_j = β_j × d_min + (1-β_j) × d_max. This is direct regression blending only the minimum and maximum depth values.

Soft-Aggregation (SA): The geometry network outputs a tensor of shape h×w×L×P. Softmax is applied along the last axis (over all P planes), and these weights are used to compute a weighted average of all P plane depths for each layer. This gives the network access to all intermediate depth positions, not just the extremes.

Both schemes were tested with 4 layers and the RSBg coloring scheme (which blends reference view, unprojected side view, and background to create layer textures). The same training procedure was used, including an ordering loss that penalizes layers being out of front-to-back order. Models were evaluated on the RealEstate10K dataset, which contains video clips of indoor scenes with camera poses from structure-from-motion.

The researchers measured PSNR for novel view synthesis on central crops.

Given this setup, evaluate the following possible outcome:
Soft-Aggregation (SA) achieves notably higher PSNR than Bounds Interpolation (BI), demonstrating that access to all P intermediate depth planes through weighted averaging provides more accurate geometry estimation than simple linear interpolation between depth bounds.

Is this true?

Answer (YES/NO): NO